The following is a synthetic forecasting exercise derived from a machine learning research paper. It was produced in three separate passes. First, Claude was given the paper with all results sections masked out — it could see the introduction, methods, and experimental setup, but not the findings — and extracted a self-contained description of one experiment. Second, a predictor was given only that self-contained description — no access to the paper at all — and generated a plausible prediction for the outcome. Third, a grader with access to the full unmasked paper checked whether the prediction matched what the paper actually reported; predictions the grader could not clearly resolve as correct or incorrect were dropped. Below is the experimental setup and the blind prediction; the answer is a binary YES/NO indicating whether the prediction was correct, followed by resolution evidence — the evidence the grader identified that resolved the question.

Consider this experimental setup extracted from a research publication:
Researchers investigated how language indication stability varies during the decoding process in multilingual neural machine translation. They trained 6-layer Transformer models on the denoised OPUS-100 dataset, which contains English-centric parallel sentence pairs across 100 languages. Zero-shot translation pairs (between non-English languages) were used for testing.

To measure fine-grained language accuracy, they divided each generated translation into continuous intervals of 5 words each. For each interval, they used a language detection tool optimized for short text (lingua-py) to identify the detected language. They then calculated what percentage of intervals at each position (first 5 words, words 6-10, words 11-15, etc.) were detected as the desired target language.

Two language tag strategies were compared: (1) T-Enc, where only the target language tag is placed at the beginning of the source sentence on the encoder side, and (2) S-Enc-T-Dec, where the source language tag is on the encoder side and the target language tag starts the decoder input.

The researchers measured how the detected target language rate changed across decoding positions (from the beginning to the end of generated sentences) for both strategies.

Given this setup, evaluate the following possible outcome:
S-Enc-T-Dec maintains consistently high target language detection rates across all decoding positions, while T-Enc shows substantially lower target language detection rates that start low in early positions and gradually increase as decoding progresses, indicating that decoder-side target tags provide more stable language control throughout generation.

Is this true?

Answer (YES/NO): NO